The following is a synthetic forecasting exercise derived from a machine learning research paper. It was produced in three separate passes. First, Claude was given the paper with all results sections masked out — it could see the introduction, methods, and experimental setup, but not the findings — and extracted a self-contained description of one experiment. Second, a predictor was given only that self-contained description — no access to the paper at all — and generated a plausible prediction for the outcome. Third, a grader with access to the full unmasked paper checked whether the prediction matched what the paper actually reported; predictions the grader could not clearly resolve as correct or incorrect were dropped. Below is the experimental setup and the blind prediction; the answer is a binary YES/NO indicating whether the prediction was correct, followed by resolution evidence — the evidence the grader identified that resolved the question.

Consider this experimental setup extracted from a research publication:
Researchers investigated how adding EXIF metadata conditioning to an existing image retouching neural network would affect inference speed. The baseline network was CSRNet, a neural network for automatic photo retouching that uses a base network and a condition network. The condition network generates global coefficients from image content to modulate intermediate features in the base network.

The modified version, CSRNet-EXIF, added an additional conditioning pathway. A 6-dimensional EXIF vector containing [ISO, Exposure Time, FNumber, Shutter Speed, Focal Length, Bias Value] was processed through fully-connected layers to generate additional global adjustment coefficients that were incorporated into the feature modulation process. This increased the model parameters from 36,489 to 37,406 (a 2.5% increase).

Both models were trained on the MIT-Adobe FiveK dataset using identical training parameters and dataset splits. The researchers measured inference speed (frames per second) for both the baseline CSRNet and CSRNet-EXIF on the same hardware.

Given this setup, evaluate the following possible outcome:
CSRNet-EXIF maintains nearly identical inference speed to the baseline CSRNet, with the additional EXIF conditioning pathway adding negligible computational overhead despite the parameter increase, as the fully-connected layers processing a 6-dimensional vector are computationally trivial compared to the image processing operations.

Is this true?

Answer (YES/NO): NO